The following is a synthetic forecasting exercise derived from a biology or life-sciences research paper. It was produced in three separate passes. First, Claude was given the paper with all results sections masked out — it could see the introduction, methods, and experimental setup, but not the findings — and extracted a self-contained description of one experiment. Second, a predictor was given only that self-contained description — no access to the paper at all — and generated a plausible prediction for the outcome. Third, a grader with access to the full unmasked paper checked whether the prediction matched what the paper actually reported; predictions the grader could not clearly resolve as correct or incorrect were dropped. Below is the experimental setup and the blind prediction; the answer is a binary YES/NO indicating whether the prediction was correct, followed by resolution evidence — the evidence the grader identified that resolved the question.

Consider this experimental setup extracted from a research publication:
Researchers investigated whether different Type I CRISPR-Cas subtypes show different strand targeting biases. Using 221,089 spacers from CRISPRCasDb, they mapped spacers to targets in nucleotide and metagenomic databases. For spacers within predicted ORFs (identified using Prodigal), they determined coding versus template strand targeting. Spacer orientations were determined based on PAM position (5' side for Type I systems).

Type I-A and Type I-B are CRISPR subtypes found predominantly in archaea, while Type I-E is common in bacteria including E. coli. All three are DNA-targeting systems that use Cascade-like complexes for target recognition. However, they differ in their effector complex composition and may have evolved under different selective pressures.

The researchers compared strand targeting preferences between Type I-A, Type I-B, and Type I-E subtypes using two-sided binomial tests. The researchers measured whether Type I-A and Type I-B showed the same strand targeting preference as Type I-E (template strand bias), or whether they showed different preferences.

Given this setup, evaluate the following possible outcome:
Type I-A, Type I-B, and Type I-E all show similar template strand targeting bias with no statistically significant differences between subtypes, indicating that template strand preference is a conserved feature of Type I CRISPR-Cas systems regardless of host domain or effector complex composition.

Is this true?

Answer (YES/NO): NO